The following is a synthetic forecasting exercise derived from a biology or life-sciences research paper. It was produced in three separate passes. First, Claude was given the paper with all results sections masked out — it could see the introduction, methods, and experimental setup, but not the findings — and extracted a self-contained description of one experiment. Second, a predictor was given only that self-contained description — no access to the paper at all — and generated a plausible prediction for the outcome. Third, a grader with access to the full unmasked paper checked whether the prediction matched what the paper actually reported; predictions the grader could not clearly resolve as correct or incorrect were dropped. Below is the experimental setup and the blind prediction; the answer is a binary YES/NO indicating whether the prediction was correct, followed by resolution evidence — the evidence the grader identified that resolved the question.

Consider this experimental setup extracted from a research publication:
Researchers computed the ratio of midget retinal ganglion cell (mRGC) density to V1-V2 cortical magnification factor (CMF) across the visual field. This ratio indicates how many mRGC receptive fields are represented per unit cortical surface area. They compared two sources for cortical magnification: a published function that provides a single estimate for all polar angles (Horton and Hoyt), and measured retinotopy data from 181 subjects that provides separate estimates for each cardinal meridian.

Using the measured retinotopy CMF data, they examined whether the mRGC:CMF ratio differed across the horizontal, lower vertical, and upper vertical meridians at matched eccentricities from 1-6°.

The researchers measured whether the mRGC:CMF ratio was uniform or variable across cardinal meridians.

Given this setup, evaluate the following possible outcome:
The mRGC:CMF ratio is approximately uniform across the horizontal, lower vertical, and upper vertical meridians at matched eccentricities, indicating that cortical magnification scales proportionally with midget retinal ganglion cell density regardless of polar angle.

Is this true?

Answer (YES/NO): NO